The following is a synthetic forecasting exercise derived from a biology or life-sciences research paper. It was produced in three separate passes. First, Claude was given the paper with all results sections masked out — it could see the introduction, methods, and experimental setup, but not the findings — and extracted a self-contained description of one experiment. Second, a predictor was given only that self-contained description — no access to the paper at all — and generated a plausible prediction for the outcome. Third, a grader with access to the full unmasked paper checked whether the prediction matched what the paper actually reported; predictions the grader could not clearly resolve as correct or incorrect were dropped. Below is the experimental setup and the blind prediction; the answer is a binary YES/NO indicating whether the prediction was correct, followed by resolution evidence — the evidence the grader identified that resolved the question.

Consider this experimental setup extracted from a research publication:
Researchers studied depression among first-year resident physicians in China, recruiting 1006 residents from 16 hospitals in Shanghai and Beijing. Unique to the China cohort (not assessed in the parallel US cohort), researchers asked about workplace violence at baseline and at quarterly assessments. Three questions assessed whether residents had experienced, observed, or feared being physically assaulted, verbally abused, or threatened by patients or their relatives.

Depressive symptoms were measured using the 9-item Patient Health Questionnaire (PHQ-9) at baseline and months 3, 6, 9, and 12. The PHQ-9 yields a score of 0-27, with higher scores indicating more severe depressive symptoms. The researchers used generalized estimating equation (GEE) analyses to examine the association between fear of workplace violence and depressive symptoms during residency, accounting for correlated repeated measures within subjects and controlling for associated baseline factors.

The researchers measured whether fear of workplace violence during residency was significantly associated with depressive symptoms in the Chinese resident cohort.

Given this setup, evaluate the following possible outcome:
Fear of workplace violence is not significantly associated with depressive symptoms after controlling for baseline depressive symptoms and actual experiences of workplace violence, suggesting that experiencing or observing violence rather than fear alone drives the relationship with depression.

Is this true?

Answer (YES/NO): NO